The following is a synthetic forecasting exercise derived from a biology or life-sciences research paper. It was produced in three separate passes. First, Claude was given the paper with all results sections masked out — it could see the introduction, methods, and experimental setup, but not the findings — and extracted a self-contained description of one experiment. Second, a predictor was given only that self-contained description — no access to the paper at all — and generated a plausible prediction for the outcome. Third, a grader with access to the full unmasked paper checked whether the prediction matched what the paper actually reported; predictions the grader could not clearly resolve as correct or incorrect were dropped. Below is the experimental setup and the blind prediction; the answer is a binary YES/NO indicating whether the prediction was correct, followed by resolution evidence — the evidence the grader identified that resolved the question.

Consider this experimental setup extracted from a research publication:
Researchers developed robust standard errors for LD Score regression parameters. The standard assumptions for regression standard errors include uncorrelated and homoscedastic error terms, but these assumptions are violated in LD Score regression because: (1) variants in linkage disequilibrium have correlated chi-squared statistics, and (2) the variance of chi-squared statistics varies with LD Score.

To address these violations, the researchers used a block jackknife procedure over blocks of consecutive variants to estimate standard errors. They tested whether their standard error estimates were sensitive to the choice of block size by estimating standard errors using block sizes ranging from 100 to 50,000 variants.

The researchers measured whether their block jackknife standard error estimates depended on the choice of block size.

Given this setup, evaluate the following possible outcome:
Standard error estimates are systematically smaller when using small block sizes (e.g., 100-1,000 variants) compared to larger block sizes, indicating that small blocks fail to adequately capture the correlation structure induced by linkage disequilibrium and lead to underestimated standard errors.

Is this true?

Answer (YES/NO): NO